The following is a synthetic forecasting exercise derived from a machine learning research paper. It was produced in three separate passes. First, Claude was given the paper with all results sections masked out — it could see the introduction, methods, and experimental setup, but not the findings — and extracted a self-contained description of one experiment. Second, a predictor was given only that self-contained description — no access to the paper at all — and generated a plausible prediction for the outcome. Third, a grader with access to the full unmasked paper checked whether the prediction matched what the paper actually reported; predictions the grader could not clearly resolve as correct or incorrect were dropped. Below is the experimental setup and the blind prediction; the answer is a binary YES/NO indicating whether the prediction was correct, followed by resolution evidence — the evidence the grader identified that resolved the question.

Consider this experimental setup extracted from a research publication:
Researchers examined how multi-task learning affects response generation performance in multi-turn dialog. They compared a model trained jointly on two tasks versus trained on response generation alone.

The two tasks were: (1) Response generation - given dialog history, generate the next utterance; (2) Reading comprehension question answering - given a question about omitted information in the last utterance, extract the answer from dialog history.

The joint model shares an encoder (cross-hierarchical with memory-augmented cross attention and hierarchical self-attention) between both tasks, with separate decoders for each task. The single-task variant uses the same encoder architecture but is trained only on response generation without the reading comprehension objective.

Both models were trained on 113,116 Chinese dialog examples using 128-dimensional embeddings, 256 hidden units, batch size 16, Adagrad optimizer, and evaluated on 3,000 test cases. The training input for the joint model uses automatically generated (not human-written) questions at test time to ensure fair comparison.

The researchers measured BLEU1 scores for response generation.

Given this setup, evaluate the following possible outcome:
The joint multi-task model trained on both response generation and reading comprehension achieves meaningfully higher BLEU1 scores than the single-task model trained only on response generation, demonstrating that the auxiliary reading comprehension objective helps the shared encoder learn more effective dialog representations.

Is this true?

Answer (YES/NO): YES